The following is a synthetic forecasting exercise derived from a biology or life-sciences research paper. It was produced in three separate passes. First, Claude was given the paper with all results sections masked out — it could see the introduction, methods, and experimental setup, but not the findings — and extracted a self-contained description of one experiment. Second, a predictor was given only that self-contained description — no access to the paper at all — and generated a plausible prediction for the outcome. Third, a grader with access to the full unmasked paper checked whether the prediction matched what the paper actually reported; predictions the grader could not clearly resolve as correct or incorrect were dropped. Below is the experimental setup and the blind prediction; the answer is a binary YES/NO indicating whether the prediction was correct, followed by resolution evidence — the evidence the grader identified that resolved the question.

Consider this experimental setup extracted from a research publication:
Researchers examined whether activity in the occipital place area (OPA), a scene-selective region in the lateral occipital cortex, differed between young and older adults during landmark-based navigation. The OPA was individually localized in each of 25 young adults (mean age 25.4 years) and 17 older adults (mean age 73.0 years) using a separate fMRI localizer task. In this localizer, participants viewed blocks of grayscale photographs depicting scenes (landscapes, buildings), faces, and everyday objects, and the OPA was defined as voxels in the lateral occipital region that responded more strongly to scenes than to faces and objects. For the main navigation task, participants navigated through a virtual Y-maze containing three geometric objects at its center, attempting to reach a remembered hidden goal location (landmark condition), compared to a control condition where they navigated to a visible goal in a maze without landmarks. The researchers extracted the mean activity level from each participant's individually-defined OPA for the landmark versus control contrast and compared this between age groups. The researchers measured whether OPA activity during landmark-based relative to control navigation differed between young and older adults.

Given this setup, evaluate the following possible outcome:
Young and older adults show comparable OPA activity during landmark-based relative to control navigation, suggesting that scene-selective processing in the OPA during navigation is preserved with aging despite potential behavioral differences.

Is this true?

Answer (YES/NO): YES